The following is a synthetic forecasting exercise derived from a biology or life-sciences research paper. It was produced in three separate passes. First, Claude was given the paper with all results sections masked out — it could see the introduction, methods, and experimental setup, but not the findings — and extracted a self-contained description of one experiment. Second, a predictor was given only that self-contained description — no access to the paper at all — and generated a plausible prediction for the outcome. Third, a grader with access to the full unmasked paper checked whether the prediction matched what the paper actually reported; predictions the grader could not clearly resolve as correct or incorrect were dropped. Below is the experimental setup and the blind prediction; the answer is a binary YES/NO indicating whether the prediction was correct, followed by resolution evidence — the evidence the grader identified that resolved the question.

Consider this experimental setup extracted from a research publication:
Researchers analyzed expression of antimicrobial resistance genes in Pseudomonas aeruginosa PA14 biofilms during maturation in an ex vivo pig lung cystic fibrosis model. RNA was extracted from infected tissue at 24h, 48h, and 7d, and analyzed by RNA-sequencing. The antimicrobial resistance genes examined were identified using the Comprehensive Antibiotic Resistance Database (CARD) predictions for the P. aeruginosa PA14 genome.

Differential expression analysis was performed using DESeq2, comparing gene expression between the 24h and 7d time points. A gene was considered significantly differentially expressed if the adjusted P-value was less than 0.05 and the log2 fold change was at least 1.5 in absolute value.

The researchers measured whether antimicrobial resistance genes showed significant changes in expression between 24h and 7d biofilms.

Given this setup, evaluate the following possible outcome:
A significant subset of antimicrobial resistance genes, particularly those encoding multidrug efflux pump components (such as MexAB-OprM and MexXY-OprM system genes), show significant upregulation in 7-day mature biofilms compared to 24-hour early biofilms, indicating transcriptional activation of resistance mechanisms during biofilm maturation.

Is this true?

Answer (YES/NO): NO